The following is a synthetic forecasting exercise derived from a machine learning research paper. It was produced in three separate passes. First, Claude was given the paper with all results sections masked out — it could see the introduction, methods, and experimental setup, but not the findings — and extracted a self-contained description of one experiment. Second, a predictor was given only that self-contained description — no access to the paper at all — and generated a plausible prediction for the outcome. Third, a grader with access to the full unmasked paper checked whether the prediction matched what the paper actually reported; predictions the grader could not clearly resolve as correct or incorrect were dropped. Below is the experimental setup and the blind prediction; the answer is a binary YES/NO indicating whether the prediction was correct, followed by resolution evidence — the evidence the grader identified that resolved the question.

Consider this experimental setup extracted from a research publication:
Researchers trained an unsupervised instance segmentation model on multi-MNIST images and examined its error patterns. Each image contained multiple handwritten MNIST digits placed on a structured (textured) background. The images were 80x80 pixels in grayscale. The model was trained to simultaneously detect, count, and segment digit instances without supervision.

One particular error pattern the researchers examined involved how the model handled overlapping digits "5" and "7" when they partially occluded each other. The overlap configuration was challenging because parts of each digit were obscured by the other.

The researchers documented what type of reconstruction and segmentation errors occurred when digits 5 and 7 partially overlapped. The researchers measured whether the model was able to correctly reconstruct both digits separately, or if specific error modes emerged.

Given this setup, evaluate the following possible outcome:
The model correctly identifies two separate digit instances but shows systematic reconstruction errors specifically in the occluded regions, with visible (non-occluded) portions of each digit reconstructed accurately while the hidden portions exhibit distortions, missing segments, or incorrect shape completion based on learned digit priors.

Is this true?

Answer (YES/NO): NO